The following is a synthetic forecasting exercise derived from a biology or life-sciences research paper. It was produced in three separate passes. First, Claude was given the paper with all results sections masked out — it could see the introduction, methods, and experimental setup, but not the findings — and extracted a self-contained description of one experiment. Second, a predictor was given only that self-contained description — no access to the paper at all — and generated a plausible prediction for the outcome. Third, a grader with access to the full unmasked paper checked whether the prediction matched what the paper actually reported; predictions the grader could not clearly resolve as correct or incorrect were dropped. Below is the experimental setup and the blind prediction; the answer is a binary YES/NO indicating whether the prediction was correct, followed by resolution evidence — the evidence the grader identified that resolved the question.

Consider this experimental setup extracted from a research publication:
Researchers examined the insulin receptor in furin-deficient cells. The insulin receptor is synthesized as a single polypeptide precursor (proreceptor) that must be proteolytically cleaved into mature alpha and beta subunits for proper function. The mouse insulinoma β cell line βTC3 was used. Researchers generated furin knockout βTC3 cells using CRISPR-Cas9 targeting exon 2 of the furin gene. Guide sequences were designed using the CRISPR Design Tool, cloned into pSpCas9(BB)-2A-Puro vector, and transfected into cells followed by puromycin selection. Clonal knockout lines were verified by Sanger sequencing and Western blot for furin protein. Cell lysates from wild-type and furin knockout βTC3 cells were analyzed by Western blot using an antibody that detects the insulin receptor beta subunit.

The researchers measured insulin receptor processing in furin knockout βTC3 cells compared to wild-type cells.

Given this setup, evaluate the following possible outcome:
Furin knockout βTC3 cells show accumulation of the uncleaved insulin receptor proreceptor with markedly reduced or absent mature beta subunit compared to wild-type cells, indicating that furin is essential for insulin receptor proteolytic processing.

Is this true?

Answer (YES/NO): YES